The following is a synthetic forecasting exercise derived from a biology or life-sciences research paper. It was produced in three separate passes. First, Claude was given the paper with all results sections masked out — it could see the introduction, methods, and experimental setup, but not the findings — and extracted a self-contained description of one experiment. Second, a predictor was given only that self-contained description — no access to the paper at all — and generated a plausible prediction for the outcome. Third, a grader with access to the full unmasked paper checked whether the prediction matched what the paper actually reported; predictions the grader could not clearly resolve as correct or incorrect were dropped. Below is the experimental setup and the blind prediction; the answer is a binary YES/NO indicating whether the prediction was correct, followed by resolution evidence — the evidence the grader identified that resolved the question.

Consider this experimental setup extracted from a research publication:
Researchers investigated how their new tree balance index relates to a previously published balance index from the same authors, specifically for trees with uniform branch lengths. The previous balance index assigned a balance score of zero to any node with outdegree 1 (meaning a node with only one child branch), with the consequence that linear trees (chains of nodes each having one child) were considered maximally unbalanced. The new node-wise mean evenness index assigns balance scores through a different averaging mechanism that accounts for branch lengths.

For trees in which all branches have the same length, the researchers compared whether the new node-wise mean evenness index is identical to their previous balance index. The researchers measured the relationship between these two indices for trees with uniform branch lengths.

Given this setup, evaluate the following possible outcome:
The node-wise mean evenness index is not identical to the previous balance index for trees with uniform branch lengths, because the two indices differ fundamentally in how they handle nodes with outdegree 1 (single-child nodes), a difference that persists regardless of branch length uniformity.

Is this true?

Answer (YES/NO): YES